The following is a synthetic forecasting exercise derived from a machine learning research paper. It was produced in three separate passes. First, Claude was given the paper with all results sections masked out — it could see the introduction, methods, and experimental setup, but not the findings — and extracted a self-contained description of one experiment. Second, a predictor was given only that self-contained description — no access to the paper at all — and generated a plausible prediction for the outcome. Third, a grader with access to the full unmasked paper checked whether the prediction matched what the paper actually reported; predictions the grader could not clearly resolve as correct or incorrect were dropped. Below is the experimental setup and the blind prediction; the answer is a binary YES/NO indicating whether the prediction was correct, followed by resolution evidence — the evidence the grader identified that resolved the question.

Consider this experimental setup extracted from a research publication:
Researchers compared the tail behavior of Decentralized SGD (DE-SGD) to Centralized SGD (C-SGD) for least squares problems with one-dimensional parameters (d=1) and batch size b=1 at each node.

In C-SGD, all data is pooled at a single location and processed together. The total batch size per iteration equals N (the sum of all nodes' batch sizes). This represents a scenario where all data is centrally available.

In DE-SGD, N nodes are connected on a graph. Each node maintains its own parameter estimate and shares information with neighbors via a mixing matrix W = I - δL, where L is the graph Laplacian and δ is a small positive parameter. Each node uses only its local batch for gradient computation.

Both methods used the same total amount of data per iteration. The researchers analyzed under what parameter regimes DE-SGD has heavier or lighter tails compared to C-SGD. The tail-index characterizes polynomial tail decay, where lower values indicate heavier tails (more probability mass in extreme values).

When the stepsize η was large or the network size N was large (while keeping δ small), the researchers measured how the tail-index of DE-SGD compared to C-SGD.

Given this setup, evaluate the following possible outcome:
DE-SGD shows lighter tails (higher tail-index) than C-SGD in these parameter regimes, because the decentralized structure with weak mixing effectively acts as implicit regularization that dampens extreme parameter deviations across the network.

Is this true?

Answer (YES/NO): NO